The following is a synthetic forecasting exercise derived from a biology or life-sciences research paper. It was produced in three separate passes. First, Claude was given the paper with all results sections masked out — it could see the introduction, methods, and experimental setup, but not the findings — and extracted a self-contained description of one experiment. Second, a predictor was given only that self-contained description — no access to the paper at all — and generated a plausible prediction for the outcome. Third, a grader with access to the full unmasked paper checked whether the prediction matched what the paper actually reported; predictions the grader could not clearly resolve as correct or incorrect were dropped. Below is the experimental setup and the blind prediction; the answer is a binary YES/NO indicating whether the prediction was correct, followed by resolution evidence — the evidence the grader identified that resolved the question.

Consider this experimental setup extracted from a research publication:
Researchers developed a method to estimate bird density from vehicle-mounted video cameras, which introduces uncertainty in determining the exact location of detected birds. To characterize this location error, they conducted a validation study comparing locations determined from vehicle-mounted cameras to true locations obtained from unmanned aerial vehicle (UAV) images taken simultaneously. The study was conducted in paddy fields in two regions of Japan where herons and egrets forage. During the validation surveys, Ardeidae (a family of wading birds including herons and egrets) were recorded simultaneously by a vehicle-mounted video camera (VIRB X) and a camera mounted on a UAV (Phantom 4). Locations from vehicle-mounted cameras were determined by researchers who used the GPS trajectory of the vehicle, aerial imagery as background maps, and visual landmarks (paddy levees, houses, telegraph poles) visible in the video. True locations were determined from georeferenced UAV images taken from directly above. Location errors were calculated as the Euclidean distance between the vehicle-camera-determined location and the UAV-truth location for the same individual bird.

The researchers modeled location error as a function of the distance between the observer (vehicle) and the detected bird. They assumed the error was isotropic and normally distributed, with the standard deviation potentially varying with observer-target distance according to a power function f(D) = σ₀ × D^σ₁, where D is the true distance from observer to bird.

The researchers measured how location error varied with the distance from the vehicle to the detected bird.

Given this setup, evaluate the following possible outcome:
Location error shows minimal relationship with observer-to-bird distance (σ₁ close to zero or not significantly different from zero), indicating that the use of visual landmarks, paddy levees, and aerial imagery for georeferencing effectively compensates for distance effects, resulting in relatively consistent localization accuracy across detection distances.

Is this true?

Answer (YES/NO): NO